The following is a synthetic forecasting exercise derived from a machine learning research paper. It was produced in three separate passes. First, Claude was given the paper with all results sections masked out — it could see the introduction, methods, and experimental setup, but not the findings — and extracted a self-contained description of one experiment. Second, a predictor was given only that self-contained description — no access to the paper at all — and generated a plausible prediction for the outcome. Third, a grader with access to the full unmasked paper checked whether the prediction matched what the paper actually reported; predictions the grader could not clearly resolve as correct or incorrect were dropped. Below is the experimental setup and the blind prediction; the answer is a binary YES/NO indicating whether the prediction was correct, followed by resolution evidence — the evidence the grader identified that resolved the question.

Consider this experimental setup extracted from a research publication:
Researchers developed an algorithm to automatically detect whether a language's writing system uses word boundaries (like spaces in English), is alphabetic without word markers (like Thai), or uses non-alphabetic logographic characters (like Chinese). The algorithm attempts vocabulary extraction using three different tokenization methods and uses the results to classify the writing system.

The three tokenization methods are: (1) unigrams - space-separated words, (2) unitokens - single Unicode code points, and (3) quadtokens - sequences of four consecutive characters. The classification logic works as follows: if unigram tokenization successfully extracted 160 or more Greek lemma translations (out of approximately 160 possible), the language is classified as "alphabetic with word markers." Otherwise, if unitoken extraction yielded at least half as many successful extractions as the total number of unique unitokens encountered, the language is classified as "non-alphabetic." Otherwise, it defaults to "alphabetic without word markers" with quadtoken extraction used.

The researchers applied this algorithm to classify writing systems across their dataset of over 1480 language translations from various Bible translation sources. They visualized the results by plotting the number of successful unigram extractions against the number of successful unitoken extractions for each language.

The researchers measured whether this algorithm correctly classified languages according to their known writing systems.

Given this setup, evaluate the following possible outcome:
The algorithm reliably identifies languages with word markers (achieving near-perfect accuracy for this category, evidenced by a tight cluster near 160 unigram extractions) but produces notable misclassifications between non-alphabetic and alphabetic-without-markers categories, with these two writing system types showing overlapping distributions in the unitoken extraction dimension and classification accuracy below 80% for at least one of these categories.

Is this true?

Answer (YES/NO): NO